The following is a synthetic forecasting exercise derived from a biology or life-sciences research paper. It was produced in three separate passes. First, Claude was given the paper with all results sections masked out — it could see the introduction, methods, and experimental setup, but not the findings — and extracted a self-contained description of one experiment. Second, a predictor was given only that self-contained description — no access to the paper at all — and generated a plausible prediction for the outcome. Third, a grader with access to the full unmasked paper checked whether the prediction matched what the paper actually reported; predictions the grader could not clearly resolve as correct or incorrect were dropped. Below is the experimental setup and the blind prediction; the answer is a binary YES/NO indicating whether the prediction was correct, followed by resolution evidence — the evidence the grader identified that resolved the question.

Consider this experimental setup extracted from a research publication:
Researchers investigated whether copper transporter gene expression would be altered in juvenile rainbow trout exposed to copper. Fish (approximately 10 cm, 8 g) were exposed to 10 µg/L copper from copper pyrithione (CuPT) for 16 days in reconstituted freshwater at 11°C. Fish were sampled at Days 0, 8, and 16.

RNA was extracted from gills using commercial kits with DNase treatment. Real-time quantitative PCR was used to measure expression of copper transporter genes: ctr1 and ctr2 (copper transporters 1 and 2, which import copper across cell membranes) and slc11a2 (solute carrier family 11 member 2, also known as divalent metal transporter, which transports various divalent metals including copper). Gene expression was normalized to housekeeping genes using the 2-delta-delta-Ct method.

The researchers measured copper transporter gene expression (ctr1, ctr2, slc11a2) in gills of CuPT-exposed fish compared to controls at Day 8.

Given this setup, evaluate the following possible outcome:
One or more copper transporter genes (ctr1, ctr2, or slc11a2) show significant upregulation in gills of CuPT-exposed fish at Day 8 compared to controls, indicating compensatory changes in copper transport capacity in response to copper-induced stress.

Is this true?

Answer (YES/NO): NO